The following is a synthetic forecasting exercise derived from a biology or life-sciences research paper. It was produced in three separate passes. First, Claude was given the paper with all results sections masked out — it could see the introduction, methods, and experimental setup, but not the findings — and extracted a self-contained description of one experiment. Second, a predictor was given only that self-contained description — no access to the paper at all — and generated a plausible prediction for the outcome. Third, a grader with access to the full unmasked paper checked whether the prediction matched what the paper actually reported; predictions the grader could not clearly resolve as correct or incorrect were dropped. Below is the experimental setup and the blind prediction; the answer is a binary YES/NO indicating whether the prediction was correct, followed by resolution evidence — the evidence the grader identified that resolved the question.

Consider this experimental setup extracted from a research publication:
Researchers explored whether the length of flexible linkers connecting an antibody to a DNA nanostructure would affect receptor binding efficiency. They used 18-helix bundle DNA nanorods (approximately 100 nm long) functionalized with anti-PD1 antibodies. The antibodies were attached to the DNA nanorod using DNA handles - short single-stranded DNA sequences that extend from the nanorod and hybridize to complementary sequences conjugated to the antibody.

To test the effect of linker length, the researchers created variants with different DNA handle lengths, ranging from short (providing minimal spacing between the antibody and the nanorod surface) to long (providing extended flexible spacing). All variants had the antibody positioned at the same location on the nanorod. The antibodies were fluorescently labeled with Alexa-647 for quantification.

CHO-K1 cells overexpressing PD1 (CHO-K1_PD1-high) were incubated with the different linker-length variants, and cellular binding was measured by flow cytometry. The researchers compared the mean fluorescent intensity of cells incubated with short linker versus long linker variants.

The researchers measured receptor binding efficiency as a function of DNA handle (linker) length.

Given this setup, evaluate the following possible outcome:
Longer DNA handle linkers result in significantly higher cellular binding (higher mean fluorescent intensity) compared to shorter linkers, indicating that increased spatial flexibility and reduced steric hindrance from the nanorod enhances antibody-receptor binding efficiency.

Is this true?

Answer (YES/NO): NO